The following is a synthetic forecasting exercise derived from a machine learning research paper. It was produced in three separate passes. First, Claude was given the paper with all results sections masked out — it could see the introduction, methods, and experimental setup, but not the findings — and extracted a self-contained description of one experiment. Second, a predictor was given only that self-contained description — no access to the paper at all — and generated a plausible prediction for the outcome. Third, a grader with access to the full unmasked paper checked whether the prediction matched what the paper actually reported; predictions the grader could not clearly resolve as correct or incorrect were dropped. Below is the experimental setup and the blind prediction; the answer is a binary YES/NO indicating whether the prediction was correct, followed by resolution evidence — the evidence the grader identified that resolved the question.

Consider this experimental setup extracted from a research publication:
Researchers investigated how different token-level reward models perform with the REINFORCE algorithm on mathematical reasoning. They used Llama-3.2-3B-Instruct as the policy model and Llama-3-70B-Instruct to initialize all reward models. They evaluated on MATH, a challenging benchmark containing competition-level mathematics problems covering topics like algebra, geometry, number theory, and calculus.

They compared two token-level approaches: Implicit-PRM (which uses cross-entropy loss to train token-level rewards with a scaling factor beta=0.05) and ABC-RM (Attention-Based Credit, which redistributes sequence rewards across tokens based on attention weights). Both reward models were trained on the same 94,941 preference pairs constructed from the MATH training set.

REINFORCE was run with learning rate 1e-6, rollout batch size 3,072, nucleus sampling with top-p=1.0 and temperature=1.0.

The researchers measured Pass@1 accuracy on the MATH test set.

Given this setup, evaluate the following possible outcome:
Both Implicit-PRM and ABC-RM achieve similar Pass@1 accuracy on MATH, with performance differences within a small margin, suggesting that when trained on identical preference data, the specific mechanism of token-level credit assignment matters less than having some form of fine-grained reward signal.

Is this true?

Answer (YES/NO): YES